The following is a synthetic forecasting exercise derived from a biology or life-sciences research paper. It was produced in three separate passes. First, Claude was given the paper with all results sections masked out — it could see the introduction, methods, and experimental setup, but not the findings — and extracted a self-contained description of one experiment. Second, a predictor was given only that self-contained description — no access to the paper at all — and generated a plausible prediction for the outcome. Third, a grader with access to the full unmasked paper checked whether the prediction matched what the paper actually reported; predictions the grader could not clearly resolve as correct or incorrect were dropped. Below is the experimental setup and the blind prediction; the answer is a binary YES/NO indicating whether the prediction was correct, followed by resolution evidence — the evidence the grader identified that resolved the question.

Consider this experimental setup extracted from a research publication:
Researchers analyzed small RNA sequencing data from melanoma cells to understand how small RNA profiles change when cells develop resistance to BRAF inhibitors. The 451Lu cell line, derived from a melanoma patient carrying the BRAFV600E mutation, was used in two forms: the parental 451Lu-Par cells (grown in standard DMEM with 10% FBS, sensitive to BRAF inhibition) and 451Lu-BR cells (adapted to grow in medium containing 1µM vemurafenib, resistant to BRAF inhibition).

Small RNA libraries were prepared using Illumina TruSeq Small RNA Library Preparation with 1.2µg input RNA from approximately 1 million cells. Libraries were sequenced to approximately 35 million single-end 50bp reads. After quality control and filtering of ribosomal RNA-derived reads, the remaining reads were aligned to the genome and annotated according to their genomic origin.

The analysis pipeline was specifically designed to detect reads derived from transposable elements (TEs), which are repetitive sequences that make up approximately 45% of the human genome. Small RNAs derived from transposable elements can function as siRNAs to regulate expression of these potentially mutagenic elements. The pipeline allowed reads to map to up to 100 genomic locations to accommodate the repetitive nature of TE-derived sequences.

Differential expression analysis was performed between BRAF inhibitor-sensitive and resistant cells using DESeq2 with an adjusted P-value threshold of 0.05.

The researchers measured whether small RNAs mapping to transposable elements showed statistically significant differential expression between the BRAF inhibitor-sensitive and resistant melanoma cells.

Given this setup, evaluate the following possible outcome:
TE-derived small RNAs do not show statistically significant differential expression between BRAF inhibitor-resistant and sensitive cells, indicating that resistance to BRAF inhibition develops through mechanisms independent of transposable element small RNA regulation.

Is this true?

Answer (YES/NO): NO